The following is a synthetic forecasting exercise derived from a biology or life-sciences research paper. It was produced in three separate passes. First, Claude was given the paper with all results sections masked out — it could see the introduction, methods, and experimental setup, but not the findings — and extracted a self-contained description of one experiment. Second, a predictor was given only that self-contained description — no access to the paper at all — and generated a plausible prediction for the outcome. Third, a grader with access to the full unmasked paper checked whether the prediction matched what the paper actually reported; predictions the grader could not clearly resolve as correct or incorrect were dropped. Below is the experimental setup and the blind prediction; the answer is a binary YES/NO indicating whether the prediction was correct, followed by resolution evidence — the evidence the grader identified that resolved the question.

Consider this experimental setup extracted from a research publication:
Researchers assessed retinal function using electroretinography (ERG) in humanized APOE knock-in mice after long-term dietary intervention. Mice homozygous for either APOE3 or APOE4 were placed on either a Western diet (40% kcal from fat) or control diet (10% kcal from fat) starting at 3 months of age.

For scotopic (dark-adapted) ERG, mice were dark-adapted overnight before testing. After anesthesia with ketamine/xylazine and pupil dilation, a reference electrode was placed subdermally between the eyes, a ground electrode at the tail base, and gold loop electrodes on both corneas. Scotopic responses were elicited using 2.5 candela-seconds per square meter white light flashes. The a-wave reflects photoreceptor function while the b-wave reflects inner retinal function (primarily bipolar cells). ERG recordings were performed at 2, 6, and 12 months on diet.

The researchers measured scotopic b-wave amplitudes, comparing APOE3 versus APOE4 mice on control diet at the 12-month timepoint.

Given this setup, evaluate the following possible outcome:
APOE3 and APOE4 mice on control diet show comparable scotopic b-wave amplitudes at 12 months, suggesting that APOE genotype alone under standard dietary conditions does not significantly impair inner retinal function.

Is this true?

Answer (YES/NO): NO